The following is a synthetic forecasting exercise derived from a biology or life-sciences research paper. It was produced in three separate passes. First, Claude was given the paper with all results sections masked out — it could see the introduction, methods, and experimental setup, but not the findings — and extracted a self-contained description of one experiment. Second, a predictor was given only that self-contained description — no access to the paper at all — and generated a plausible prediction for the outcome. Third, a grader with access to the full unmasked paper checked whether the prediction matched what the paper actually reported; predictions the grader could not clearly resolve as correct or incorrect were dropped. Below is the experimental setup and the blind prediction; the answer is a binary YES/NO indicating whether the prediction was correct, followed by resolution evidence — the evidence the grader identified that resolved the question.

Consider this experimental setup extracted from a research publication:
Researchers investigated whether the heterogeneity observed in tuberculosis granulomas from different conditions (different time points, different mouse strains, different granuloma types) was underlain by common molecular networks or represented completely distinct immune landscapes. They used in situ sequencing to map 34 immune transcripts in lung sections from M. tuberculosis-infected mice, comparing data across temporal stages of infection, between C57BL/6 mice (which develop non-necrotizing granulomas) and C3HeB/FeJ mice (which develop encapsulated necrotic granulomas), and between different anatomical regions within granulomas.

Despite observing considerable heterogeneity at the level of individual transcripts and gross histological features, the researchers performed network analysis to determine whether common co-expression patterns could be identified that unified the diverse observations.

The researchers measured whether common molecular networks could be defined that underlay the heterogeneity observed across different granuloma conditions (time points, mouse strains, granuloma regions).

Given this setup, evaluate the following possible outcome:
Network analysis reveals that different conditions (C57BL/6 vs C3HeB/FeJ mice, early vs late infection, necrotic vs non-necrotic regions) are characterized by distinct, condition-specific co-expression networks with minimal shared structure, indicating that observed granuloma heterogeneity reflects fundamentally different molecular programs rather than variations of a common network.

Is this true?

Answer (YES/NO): YES